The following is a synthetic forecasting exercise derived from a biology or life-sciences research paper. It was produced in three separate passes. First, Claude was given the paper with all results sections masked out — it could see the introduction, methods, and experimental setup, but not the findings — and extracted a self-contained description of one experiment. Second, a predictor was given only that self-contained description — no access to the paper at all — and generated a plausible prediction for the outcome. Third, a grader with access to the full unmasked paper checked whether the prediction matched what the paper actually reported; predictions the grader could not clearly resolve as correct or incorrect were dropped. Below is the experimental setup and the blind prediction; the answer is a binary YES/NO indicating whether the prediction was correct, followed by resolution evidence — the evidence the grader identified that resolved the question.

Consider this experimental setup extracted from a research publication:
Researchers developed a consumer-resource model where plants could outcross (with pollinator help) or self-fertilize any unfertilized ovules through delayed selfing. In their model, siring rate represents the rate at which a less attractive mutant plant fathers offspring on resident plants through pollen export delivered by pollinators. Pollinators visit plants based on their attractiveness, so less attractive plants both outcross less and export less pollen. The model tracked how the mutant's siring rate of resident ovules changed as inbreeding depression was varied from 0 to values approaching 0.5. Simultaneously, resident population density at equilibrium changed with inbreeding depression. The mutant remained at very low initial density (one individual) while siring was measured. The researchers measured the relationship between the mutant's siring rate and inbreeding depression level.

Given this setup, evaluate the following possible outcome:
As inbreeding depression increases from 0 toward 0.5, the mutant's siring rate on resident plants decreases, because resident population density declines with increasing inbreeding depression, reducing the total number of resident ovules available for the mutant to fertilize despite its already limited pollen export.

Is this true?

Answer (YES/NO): YES